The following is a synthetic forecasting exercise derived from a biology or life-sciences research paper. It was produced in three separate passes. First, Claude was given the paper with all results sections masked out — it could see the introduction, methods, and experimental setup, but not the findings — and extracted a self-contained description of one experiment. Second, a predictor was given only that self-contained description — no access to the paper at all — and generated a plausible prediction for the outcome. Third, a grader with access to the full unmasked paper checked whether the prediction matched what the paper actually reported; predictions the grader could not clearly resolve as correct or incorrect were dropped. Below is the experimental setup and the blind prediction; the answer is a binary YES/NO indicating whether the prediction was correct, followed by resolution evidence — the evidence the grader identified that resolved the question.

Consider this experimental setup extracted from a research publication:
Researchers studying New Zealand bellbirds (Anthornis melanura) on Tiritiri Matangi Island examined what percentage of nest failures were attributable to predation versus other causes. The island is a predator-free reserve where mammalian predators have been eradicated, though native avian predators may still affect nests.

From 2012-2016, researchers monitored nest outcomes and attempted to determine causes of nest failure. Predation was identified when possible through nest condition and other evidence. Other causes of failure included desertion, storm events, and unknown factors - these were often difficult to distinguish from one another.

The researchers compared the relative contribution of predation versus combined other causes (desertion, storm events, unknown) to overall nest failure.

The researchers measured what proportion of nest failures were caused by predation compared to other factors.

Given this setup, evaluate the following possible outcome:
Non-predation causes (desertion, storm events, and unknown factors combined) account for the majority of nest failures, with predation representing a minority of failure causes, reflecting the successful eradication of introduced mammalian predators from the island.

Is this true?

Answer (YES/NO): YES